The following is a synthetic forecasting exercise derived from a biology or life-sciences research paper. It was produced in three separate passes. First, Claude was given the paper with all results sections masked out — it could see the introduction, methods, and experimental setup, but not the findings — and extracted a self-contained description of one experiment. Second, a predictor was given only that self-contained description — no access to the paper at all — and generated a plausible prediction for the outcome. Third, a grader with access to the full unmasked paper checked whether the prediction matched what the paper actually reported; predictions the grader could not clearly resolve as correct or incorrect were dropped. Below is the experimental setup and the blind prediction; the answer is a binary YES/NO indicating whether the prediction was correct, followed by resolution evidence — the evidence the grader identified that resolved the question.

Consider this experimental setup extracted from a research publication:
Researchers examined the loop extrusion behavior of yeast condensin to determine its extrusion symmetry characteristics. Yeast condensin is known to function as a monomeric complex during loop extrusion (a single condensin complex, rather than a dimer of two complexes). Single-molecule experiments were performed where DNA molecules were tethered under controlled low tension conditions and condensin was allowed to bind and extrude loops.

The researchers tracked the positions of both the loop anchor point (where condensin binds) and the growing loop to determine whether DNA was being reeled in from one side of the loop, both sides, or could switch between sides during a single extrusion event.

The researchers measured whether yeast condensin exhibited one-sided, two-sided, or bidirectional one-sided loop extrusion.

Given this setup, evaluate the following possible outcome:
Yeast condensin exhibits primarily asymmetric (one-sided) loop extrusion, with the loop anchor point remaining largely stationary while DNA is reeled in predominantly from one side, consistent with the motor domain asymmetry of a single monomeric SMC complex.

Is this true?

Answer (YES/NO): YES